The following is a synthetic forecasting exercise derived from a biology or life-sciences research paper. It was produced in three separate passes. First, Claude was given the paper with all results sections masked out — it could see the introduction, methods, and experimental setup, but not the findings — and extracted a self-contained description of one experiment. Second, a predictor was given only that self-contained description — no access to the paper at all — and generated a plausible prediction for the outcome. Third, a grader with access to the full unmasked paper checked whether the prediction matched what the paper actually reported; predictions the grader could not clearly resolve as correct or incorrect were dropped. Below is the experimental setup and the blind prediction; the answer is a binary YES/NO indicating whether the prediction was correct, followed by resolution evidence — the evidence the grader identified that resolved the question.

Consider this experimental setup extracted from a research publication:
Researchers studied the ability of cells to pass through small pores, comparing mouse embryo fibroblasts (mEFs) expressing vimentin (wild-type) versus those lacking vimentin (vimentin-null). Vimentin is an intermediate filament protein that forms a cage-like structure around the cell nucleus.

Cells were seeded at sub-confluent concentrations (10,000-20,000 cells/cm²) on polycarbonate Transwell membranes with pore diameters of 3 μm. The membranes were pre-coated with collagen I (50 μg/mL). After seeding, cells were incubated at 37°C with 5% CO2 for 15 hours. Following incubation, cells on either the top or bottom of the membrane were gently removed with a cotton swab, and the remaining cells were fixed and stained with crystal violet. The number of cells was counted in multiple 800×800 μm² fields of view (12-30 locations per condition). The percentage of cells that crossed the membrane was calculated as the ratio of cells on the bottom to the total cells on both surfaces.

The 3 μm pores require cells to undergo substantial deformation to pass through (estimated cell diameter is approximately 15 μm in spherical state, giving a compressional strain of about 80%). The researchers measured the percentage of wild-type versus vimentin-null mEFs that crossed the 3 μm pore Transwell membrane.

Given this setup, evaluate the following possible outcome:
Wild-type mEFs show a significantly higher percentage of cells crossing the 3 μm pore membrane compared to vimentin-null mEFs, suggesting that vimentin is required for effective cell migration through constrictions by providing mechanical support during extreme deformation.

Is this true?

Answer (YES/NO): NO